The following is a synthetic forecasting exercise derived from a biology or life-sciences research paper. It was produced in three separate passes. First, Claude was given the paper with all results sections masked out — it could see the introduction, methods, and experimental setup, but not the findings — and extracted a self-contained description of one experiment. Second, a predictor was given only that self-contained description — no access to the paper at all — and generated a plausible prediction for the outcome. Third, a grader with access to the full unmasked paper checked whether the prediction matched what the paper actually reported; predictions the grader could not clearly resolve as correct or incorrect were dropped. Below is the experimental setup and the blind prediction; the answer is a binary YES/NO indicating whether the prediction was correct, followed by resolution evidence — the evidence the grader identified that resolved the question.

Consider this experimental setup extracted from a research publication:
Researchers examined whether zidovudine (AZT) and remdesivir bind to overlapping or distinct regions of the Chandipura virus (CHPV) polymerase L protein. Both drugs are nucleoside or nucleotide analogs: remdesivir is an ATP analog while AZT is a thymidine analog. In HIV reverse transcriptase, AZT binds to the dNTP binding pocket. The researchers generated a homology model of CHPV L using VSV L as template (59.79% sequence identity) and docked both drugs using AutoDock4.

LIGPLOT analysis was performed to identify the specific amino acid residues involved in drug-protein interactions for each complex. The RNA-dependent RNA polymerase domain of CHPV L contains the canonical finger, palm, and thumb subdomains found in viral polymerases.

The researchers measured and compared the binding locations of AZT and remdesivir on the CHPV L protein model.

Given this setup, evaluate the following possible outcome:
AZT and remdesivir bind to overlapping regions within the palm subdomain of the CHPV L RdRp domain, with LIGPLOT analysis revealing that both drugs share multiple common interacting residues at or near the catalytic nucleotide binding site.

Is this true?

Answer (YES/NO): NO